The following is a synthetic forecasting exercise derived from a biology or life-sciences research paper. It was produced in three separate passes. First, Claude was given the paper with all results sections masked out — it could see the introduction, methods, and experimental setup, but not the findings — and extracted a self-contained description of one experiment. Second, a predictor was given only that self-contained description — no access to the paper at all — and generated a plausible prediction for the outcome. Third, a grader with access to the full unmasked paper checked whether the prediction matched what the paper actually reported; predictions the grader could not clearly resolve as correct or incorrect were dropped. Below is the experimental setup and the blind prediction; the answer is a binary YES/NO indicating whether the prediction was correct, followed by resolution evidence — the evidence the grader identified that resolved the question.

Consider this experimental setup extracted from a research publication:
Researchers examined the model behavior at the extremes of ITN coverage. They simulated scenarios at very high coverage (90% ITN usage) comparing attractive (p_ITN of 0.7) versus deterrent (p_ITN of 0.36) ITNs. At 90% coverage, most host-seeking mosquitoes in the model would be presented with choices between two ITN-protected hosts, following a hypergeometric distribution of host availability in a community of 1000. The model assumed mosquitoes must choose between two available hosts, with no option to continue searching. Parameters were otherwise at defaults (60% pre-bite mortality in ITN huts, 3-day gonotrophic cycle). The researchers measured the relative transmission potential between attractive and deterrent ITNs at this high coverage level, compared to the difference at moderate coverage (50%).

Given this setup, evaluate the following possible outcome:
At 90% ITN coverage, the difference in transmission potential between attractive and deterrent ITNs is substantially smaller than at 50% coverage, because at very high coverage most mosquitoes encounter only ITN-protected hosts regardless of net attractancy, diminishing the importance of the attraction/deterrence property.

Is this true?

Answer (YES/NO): NO